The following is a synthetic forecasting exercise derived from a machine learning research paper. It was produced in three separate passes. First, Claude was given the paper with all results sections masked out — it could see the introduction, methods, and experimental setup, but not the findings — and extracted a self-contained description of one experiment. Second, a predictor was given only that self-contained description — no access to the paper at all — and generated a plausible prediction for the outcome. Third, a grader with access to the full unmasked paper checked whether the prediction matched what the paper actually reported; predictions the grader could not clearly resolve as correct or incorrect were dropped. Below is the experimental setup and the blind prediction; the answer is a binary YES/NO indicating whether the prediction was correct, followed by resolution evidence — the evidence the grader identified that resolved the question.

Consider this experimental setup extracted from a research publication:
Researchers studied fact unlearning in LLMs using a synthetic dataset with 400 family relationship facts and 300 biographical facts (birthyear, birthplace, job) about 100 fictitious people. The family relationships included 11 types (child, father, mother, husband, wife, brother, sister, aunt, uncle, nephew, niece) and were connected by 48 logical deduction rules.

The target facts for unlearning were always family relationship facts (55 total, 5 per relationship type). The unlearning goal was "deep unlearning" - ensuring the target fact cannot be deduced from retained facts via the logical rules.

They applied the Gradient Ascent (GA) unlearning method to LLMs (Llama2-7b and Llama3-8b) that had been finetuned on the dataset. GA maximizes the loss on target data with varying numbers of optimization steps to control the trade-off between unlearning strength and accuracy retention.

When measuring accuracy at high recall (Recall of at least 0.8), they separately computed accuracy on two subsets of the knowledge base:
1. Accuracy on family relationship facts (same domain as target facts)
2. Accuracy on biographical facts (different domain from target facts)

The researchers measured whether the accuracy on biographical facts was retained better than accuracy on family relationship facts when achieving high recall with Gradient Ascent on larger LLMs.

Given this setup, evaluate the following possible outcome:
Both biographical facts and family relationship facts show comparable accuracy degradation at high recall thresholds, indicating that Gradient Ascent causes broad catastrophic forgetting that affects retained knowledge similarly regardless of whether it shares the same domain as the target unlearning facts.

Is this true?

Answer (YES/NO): NO